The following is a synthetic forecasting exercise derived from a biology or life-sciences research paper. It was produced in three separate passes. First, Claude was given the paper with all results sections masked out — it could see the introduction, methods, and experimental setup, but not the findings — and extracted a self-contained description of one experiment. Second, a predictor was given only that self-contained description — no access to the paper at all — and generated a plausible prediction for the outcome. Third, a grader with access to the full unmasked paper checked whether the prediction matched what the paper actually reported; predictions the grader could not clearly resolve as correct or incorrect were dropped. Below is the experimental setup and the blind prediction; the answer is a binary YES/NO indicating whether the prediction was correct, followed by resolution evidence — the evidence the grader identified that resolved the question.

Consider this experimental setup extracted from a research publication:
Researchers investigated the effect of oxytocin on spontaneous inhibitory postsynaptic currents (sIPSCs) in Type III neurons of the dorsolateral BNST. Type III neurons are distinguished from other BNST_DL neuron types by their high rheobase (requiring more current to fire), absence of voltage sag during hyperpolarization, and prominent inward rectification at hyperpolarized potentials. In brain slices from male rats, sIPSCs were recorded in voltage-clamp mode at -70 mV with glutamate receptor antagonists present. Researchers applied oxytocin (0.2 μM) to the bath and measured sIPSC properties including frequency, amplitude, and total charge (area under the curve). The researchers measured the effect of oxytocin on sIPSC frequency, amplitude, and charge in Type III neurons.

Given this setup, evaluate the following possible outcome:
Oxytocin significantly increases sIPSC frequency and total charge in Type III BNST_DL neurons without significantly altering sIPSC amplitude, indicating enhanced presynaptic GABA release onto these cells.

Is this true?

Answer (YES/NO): NO